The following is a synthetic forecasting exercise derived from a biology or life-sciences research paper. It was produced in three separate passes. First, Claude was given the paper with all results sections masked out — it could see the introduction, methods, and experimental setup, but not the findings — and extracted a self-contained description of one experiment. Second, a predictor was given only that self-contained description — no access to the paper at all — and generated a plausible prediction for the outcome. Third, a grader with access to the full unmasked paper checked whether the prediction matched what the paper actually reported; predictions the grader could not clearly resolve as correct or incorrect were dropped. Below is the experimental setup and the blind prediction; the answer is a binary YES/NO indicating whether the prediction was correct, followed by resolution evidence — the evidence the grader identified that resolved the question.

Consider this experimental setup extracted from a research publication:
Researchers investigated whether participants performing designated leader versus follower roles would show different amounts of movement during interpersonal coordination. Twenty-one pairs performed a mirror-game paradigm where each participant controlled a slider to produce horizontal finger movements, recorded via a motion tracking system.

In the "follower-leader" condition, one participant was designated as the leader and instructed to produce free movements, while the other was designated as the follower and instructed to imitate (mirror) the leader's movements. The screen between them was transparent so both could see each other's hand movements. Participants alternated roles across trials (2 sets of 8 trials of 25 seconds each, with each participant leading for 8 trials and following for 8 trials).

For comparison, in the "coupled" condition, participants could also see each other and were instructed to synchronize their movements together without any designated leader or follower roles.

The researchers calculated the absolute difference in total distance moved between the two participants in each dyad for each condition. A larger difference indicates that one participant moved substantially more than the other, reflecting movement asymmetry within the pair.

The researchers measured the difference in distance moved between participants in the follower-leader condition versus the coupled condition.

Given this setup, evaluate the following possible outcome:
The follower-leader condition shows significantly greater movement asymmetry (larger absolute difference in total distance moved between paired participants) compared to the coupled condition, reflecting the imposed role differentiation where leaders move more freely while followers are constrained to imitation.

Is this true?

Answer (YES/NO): YES